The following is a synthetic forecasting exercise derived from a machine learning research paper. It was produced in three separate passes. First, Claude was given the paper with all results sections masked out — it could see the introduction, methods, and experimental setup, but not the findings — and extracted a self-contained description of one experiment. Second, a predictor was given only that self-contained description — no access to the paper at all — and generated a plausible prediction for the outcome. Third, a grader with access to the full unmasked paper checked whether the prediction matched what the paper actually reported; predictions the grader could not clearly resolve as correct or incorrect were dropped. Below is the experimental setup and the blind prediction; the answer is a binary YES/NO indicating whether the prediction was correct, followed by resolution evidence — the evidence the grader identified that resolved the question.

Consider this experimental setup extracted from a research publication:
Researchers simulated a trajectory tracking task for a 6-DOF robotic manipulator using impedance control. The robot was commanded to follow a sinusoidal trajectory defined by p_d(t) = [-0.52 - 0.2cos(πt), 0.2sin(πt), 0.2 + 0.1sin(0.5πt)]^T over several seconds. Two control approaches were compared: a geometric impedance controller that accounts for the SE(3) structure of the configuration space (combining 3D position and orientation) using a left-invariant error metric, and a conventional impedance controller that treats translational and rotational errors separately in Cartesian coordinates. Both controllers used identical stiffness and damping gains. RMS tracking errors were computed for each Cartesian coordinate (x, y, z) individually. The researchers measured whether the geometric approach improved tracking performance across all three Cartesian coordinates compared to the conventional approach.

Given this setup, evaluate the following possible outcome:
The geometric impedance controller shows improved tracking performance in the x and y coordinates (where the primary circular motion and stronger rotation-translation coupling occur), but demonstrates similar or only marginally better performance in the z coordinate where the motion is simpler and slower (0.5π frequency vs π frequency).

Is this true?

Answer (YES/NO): NO